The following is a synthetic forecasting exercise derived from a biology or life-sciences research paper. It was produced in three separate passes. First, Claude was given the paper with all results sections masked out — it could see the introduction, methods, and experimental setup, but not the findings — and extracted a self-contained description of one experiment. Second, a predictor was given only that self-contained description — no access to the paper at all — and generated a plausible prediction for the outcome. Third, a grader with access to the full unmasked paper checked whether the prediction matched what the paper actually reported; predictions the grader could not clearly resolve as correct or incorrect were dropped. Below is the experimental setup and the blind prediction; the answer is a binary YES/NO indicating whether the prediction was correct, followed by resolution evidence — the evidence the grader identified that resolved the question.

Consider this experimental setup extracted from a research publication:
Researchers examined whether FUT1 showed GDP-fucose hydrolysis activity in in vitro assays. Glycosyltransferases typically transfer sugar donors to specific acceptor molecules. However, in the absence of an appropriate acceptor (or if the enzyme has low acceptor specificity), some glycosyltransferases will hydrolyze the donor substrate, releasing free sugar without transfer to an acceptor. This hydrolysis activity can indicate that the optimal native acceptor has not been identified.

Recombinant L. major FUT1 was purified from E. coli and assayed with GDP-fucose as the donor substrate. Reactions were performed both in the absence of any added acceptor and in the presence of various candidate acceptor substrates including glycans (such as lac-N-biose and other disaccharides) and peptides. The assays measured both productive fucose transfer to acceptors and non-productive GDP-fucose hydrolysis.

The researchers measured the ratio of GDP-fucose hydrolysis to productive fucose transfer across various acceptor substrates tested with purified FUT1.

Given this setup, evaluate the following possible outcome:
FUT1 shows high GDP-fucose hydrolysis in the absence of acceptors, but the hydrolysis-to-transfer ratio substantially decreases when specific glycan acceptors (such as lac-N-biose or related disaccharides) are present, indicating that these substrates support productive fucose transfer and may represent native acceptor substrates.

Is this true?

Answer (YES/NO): NO